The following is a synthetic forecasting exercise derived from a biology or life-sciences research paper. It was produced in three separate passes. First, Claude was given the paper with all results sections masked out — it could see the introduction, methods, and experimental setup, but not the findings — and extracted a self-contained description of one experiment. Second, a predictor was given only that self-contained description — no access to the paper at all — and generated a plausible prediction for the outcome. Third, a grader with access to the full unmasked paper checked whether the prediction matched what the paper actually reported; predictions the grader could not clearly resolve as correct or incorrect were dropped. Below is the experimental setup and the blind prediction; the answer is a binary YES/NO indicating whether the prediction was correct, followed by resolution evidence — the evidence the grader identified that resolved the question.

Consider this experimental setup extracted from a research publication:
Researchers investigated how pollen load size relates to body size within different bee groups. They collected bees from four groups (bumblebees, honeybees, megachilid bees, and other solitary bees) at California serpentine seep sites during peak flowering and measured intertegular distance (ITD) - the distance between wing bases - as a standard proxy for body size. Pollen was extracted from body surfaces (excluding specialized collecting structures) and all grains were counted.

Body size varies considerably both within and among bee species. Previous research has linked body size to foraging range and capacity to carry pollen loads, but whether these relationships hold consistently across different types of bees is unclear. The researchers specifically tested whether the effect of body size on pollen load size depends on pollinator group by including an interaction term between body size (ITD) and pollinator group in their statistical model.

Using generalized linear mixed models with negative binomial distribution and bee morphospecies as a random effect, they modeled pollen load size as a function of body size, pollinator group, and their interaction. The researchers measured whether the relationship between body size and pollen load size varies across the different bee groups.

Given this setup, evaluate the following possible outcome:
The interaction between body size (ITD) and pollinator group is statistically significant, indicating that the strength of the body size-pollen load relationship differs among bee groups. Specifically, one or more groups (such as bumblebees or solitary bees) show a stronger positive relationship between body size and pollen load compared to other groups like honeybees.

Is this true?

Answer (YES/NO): NO